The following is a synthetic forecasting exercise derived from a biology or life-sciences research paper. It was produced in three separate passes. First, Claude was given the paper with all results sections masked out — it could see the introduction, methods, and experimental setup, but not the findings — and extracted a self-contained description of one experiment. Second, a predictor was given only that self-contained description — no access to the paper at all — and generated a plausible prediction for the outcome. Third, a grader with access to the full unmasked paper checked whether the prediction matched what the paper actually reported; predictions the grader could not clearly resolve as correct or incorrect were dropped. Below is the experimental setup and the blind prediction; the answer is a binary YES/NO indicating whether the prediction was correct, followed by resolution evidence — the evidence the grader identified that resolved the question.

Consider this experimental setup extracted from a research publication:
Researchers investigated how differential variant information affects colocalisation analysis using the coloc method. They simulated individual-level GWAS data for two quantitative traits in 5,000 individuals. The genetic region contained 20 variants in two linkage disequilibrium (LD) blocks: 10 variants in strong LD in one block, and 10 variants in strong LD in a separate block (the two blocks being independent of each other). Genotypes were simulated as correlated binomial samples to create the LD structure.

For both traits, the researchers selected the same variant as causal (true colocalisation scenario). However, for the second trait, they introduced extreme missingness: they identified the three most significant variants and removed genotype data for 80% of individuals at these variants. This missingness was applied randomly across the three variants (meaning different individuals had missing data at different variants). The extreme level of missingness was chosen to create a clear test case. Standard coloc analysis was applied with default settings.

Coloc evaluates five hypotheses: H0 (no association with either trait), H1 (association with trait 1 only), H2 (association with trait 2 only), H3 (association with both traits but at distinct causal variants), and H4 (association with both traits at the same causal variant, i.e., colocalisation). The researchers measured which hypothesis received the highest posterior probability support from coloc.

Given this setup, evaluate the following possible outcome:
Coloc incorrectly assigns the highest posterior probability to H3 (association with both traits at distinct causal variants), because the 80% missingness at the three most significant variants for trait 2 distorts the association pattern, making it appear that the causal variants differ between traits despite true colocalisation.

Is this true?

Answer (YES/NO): YES